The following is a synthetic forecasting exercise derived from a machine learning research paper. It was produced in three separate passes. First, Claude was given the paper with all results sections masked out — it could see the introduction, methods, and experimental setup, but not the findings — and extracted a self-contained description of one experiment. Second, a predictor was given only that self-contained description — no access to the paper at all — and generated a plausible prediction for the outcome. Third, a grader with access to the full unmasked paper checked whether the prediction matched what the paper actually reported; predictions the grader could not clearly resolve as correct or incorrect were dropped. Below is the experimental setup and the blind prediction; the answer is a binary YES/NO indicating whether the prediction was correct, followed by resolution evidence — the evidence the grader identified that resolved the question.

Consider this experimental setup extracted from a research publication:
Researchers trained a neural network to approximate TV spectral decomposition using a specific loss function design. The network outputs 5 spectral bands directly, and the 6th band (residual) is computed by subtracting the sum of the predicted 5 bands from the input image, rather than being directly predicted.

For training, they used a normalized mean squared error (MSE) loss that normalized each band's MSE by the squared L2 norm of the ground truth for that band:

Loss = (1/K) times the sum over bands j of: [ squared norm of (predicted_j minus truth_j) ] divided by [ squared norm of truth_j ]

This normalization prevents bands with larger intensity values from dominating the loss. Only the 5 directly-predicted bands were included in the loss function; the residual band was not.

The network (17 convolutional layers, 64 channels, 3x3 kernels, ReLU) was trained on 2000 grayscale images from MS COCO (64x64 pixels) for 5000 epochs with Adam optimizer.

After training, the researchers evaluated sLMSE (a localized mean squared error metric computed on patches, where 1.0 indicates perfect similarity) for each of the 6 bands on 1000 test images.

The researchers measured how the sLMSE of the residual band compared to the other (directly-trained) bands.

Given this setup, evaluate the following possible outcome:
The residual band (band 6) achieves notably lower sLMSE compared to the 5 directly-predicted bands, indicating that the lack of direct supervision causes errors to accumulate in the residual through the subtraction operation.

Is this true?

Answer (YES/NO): NO